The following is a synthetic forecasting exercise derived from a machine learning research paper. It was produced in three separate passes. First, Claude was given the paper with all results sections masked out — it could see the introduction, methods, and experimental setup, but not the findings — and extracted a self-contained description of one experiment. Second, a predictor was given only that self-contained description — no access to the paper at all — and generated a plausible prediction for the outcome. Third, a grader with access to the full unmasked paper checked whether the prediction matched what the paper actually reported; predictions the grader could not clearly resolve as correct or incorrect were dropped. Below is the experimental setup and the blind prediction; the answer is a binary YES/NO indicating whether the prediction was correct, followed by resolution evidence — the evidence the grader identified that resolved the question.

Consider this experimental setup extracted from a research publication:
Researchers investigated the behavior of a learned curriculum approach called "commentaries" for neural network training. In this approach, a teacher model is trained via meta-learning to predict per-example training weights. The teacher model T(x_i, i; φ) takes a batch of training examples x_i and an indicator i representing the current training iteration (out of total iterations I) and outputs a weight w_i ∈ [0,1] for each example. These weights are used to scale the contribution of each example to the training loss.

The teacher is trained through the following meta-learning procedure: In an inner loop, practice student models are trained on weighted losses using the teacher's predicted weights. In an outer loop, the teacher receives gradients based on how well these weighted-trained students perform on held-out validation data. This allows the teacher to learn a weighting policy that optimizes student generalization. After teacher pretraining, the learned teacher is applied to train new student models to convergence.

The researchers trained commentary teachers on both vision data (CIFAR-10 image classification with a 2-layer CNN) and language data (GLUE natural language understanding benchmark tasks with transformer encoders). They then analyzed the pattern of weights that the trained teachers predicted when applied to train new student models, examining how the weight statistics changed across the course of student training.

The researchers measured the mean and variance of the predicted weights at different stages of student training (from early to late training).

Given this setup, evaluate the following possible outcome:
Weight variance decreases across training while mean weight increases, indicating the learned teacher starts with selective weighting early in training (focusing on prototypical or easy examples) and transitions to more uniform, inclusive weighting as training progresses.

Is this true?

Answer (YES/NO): YES